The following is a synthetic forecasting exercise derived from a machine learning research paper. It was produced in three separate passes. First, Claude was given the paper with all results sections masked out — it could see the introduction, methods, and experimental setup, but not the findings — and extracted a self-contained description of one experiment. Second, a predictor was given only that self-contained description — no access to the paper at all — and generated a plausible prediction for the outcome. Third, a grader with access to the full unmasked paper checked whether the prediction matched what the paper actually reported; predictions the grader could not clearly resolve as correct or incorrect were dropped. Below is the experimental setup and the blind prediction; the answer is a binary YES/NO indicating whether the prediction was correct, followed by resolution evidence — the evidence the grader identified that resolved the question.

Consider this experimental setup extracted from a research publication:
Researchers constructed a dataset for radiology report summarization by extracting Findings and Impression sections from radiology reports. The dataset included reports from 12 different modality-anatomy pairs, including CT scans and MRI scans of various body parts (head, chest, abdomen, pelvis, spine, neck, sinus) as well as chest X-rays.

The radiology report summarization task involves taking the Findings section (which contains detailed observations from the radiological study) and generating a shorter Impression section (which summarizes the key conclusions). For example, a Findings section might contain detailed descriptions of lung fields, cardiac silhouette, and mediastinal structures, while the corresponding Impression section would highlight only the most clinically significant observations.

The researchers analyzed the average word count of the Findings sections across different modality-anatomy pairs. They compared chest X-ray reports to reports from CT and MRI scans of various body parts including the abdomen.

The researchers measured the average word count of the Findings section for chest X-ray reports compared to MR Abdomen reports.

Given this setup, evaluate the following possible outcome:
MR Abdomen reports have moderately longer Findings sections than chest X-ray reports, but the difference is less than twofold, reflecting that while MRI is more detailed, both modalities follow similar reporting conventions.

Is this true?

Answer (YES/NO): NO